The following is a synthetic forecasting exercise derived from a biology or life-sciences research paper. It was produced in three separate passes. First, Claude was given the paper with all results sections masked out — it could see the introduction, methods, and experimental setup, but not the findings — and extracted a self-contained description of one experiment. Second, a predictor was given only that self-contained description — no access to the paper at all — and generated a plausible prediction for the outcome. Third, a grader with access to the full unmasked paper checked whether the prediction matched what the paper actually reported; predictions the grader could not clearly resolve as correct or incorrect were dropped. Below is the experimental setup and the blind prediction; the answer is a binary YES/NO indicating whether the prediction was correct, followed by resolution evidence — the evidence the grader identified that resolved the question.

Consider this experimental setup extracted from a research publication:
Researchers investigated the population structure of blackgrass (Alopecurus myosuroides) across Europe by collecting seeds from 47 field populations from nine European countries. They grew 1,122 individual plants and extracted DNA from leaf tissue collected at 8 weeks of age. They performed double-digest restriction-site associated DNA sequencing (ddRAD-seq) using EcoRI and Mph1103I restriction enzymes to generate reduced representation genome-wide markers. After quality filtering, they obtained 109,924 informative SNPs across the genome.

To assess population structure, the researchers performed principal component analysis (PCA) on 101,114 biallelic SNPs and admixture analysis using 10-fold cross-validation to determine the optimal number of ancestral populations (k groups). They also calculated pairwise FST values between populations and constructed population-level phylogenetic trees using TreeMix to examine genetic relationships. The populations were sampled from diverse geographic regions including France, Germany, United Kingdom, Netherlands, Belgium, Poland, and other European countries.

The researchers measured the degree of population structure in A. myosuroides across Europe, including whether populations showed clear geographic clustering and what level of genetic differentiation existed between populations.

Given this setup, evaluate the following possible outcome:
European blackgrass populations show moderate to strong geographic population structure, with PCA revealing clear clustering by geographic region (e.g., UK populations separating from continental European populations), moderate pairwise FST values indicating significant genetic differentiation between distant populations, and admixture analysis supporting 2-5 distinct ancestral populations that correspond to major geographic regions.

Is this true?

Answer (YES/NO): NO